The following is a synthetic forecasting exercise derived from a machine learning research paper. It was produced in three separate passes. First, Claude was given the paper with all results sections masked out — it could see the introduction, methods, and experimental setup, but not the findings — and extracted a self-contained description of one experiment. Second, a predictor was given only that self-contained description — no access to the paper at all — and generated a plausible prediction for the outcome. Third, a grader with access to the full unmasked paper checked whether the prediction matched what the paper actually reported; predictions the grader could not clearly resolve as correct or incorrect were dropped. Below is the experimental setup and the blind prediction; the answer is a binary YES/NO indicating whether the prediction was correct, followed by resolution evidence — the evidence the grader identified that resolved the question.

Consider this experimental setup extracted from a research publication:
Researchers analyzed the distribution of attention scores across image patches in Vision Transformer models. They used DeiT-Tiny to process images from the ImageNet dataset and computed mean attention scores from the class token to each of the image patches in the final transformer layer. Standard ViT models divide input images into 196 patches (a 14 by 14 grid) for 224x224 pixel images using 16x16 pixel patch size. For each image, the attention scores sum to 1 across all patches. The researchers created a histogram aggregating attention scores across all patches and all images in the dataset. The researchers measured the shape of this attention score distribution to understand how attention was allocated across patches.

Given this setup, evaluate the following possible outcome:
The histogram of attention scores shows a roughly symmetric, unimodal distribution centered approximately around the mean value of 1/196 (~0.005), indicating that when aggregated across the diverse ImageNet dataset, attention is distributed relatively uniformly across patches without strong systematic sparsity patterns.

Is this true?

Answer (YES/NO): NO